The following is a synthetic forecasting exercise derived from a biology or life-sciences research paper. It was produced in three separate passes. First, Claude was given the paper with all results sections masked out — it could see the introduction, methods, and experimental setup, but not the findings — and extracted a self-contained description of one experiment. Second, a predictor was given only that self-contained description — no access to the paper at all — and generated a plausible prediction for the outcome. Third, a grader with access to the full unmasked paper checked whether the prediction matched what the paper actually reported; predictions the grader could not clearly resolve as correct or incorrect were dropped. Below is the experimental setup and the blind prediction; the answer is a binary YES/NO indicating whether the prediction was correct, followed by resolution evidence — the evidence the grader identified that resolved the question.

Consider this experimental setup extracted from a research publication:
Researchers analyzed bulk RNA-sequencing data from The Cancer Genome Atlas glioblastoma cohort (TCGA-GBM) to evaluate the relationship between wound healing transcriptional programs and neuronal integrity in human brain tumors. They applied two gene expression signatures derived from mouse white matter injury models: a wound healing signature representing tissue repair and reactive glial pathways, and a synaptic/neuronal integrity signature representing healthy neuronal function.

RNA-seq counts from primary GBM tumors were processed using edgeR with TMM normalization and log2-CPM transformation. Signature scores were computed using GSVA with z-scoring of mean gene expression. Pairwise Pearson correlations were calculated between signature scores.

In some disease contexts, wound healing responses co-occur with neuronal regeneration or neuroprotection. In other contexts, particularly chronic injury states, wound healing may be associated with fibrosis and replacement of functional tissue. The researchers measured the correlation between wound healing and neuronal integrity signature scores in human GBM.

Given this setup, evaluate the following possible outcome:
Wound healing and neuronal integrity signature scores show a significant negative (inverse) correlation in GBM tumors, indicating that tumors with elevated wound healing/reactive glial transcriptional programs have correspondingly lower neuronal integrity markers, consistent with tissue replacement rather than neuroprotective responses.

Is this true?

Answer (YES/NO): NO